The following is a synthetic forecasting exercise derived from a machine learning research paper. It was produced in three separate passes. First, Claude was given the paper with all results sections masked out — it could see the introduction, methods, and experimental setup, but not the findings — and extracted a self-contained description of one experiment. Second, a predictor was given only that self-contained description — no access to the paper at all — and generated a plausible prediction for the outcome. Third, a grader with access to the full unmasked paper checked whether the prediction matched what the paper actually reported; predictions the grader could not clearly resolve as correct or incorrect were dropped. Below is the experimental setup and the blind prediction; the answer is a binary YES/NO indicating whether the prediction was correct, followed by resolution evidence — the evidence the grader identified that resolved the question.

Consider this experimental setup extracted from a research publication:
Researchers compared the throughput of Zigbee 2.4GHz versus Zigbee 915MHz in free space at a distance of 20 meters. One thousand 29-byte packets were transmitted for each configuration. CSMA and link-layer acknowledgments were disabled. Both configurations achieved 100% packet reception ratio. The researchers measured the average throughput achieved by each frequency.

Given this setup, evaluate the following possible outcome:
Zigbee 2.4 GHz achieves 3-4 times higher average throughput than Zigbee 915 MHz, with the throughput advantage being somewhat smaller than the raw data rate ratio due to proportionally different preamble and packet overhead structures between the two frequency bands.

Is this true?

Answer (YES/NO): NO